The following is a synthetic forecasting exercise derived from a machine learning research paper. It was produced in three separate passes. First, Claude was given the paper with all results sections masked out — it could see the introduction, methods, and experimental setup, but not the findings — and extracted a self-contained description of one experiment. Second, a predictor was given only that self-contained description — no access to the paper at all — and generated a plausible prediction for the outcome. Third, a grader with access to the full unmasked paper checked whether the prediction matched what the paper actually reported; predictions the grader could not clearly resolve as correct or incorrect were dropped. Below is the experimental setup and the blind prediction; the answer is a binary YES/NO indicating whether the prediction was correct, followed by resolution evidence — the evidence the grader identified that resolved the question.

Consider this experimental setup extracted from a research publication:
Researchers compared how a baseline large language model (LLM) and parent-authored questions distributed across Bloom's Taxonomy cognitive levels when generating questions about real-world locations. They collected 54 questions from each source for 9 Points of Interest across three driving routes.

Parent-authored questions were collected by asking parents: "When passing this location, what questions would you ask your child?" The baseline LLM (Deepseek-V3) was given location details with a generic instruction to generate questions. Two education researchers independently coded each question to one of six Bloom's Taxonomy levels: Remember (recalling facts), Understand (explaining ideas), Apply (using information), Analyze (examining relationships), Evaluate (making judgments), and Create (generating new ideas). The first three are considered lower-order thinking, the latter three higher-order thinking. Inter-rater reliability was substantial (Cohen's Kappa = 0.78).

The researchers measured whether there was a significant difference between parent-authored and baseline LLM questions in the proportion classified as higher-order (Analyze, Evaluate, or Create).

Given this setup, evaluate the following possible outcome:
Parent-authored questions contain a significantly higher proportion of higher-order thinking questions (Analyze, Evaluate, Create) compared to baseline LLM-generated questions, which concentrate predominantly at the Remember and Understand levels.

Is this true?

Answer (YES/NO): NO